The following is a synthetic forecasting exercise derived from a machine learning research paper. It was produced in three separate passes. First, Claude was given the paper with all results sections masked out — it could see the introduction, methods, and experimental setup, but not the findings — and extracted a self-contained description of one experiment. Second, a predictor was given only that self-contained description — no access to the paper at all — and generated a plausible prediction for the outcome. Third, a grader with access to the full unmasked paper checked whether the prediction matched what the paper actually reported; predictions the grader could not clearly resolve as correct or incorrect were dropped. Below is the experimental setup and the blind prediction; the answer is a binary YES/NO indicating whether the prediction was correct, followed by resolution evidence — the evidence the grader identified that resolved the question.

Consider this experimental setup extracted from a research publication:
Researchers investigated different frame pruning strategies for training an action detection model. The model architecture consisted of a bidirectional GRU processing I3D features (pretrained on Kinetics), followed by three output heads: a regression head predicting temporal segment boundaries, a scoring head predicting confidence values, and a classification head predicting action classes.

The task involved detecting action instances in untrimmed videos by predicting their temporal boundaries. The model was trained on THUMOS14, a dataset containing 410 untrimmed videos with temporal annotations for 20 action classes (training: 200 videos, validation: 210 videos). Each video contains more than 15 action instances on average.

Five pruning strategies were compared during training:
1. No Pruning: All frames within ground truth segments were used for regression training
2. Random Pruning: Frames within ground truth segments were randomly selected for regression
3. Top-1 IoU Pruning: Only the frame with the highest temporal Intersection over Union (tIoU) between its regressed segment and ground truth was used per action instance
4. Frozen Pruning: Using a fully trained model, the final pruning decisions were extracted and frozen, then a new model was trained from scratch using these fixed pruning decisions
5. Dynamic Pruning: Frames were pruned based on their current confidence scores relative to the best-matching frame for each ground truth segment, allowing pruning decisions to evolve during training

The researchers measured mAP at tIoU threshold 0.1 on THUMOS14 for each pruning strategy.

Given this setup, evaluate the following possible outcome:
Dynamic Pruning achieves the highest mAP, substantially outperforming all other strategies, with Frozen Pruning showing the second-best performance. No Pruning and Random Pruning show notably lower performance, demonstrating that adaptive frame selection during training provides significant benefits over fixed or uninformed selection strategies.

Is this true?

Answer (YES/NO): NO